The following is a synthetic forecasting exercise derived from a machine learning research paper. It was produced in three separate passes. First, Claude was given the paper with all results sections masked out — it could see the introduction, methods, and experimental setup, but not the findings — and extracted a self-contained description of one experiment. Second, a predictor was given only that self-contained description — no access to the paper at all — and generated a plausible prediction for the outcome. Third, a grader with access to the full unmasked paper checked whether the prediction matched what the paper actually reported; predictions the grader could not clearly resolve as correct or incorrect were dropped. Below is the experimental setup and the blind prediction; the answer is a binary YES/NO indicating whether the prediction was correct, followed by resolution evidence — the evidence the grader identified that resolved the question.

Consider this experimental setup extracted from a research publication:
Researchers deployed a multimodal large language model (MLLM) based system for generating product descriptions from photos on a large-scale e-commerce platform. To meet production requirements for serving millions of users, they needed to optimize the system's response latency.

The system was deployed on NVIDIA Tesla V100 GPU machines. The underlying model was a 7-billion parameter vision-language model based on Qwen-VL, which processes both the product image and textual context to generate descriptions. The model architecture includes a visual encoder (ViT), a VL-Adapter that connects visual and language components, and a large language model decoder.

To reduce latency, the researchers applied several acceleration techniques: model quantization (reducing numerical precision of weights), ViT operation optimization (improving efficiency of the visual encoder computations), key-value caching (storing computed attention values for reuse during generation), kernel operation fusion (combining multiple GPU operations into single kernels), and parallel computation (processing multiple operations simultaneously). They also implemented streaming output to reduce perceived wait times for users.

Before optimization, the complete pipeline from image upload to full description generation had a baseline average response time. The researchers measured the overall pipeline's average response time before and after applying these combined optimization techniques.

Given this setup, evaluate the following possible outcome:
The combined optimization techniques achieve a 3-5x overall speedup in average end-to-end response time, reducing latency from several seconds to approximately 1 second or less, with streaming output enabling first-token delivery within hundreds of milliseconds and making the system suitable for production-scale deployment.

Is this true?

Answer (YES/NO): NO